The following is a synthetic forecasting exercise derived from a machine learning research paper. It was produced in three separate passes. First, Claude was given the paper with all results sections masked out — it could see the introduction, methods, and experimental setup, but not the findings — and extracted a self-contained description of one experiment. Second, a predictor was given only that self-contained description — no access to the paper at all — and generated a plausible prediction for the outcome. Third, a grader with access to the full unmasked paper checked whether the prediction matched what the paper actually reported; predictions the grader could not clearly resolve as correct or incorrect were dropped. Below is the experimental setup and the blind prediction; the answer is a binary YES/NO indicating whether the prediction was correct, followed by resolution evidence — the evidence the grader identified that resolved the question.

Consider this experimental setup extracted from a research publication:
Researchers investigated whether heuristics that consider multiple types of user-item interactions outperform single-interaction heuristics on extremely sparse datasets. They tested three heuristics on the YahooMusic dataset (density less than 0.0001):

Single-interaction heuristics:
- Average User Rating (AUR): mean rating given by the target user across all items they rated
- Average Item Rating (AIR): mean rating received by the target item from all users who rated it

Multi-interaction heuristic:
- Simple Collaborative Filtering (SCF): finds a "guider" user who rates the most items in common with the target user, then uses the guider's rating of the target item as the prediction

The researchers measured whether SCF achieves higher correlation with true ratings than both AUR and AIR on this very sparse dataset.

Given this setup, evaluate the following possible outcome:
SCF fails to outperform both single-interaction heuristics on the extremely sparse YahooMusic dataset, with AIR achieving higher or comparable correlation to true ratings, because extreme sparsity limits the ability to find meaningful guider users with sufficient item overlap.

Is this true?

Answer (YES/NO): NO